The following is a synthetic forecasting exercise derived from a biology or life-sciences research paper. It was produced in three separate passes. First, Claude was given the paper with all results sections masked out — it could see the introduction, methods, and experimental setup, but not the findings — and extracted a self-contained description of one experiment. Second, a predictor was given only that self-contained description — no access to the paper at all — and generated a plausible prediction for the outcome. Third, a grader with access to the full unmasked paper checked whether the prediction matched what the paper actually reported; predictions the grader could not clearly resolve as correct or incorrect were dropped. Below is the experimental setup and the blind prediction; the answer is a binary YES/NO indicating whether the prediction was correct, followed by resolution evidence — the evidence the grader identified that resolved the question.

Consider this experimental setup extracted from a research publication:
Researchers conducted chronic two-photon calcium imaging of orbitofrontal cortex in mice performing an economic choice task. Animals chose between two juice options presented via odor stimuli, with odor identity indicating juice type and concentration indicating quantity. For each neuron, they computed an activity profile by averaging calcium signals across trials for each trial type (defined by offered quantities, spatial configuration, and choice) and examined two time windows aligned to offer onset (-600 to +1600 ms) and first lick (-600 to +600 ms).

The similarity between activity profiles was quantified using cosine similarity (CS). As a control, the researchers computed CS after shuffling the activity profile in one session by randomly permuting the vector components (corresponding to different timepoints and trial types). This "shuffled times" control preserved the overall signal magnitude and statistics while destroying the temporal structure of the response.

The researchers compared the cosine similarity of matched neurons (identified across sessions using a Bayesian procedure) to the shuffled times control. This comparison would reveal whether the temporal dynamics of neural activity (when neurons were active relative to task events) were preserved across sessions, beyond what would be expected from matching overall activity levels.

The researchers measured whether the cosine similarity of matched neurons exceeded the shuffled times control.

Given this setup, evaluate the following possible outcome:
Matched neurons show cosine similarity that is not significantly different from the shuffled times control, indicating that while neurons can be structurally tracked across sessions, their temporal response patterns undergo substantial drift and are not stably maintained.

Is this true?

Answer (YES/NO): NO